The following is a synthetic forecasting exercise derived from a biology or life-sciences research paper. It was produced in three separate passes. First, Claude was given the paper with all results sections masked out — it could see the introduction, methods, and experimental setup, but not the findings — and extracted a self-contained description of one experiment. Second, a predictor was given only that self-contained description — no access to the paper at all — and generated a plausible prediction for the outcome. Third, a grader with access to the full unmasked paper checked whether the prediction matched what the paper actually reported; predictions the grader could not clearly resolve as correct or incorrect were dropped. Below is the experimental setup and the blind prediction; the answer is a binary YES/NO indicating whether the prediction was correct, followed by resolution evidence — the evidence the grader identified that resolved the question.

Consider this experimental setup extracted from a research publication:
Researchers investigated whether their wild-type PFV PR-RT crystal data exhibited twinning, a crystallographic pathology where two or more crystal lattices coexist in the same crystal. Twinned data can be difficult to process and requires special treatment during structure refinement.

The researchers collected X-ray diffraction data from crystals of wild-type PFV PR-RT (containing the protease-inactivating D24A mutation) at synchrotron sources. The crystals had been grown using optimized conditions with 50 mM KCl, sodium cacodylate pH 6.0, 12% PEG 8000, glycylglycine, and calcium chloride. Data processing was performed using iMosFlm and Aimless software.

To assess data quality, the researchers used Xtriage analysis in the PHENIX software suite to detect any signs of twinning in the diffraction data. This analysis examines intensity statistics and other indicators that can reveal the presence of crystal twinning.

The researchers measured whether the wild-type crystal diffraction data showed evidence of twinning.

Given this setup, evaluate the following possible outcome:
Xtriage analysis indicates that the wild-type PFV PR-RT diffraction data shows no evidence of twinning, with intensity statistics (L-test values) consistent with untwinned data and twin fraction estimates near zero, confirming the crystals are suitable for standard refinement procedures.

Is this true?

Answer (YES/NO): NO